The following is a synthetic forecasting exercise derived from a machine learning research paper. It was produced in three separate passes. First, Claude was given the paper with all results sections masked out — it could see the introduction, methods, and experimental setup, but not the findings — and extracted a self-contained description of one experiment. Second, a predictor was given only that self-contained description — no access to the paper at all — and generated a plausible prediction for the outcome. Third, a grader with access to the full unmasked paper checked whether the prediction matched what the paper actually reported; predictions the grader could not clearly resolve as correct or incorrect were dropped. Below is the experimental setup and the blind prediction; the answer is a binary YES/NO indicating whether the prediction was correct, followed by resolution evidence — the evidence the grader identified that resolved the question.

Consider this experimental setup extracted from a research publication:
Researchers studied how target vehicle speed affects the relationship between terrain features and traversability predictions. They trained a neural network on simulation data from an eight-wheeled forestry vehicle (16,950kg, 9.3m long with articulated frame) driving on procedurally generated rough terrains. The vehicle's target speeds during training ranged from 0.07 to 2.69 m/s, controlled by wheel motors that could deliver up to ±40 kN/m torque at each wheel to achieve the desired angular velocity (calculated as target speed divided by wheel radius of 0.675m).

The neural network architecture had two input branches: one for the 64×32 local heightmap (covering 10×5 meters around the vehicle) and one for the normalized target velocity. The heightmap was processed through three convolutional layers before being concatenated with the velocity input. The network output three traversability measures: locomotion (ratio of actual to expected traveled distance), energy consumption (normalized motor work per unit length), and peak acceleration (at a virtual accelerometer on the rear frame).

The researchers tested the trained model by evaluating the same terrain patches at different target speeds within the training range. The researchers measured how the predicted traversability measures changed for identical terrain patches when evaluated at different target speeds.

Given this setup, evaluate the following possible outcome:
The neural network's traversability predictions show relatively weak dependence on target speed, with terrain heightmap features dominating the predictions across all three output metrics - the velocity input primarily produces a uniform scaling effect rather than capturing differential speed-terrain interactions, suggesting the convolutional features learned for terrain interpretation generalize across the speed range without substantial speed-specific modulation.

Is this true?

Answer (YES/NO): NO